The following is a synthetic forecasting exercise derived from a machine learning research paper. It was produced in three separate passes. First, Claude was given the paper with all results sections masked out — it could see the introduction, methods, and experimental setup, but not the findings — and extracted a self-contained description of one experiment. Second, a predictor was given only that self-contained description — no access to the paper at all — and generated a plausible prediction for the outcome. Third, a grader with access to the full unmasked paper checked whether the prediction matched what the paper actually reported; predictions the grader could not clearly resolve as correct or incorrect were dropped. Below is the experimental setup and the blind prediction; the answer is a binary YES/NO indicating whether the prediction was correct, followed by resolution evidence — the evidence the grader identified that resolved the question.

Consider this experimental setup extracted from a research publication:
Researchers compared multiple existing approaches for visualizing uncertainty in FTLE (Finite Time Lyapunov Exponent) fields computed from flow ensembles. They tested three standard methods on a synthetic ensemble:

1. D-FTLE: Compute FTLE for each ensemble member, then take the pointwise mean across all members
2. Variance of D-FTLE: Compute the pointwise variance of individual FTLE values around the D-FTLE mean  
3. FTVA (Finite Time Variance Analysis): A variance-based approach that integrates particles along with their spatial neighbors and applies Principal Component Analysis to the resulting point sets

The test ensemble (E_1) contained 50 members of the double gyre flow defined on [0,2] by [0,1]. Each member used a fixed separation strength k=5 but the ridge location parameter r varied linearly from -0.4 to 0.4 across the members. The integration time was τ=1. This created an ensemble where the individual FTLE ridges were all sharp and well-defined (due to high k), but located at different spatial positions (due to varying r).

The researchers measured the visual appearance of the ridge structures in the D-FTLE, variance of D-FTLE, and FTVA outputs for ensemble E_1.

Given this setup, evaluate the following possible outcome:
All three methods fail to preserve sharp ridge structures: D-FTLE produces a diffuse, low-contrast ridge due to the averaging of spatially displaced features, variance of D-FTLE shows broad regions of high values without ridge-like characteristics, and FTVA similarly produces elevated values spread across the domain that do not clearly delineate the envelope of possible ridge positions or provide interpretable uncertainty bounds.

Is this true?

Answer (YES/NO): NO